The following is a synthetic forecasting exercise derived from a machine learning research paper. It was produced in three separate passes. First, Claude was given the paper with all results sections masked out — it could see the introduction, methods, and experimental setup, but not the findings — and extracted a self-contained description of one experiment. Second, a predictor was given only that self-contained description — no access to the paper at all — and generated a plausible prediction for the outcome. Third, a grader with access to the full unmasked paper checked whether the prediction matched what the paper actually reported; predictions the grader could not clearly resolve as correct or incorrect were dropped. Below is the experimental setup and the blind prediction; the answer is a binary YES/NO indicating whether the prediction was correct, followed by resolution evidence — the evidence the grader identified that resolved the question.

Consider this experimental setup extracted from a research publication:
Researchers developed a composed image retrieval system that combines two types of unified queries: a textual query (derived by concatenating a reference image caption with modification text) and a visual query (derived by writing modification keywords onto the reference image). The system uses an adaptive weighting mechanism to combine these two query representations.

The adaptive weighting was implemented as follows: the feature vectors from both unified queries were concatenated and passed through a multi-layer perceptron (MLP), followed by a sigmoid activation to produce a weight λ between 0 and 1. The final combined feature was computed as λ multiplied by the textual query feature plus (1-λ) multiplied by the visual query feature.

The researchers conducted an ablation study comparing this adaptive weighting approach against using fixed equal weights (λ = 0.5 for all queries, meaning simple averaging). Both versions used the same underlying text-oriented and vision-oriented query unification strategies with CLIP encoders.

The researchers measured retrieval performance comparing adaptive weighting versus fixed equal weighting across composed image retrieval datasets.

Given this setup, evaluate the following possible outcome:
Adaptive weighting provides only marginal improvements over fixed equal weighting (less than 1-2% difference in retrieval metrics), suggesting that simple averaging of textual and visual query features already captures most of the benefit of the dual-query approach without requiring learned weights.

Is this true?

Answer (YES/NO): YES